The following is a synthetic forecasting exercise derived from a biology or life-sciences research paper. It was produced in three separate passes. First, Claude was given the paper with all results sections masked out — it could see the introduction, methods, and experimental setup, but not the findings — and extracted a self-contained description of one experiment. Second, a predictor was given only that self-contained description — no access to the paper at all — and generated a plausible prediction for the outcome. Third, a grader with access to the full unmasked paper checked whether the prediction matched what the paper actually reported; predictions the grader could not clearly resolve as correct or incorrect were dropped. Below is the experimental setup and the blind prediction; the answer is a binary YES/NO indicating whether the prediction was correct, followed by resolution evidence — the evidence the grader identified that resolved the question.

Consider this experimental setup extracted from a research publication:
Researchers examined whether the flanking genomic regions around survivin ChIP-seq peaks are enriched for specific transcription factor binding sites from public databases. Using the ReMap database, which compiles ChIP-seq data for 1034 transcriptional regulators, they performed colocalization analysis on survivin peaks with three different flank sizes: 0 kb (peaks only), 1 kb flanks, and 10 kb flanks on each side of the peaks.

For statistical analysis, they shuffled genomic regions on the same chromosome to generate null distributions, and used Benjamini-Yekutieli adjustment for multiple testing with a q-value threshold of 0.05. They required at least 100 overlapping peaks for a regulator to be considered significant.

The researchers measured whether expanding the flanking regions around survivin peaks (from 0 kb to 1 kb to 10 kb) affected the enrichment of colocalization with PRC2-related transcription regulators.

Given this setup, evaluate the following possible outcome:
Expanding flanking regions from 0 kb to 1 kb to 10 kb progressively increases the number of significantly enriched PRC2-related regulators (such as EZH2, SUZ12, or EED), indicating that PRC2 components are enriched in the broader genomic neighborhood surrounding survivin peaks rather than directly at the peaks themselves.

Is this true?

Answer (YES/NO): NO